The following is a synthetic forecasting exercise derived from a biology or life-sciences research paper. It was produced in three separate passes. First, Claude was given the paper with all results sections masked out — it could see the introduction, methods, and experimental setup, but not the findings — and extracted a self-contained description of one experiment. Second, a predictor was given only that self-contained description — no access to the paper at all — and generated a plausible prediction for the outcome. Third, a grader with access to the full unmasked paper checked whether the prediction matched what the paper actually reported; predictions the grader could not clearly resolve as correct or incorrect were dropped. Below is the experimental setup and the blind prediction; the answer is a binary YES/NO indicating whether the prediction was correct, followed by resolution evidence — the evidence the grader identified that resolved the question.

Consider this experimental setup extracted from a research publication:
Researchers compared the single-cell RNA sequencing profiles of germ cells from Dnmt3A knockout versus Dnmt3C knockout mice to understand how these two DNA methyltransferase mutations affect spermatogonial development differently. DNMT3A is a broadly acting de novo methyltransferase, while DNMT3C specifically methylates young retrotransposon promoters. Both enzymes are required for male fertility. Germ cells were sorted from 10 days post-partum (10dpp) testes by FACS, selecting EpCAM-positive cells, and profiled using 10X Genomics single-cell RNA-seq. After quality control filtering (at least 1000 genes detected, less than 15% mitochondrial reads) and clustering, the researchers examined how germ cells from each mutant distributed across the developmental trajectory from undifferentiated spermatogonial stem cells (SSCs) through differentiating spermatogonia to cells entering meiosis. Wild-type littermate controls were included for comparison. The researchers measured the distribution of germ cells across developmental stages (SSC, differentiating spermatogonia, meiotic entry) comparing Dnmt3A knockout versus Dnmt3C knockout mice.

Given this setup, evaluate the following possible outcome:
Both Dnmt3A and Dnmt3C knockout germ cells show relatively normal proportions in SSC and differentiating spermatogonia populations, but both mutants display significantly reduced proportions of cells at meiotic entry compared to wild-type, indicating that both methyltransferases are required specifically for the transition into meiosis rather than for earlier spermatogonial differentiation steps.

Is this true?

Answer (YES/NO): NO